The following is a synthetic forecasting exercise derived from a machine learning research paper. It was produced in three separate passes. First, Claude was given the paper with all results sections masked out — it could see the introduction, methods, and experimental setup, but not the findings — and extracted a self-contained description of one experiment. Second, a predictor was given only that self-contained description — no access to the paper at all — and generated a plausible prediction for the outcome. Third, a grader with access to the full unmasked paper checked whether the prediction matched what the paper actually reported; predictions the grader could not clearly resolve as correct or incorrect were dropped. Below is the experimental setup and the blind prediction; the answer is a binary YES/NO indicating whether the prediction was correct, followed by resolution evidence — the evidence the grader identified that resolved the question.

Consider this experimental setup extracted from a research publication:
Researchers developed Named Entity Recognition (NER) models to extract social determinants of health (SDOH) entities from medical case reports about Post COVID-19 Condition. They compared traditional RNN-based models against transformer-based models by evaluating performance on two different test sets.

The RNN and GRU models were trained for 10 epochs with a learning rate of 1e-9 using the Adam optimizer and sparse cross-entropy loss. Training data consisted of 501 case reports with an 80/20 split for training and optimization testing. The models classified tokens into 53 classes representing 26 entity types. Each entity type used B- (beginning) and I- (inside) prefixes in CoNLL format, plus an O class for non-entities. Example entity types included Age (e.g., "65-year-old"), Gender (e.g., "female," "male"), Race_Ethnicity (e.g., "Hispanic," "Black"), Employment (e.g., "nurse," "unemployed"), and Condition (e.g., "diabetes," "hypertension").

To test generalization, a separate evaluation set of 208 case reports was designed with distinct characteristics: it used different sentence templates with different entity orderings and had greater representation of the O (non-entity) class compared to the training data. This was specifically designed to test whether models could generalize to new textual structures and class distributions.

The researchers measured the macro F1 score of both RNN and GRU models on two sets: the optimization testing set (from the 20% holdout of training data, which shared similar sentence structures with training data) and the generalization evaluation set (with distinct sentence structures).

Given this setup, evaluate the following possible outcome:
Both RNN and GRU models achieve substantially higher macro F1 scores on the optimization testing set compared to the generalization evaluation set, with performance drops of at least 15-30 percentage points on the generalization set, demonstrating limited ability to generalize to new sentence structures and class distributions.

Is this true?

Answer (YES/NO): YES